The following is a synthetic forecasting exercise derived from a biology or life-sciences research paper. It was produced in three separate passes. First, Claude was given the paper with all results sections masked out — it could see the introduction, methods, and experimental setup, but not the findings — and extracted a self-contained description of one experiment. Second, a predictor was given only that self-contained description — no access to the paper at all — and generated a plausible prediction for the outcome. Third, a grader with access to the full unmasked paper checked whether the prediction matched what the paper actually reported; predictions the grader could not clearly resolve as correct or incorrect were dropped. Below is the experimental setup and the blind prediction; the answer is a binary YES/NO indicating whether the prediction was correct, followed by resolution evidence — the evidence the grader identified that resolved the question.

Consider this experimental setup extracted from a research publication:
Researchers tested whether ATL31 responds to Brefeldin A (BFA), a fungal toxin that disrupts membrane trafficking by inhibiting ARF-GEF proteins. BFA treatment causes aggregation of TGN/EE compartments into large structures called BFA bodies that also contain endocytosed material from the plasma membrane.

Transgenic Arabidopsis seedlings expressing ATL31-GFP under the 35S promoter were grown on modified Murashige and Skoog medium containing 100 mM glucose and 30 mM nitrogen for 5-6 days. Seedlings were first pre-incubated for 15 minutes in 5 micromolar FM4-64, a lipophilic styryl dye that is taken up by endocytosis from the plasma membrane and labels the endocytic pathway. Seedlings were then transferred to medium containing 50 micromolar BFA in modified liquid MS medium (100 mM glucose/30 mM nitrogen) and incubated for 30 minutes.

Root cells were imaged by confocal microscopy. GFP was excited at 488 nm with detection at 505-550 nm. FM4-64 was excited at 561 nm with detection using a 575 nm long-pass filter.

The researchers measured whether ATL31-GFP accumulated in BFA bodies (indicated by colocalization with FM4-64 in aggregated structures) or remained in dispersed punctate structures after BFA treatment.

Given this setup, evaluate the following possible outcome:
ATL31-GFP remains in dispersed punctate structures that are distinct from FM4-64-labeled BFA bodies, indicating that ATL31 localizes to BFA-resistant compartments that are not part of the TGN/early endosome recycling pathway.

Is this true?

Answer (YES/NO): NO